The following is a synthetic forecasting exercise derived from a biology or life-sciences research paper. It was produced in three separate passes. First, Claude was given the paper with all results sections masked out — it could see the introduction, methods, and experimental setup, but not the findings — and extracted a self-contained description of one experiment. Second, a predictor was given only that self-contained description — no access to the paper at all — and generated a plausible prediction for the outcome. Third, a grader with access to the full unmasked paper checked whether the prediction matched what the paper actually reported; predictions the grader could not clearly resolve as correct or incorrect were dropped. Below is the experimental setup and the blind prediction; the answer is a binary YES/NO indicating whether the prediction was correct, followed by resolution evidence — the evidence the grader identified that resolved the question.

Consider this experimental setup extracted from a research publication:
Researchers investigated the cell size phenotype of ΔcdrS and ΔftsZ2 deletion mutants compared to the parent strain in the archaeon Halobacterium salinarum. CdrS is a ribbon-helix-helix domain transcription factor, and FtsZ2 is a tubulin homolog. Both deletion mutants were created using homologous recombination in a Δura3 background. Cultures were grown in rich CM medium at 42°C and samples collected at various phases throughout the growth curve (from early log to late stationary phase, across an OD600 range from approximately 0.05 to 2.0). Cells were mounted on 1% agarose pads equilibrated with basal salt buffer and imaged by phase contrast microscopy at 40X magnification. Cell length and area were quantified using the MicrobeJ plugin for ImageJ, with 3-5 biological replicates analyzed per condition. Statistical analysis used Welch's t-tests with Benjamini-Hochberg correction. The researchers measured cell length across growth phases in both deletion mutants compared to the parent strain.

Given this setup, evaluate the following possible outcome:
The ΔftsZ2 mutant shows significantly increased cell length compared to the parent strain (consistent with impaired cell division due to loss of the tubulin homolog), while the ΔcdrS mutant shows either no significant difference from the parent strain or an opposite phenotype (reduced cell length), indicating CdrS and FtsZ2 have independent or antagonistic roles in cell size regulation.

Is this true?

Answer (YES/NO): NO